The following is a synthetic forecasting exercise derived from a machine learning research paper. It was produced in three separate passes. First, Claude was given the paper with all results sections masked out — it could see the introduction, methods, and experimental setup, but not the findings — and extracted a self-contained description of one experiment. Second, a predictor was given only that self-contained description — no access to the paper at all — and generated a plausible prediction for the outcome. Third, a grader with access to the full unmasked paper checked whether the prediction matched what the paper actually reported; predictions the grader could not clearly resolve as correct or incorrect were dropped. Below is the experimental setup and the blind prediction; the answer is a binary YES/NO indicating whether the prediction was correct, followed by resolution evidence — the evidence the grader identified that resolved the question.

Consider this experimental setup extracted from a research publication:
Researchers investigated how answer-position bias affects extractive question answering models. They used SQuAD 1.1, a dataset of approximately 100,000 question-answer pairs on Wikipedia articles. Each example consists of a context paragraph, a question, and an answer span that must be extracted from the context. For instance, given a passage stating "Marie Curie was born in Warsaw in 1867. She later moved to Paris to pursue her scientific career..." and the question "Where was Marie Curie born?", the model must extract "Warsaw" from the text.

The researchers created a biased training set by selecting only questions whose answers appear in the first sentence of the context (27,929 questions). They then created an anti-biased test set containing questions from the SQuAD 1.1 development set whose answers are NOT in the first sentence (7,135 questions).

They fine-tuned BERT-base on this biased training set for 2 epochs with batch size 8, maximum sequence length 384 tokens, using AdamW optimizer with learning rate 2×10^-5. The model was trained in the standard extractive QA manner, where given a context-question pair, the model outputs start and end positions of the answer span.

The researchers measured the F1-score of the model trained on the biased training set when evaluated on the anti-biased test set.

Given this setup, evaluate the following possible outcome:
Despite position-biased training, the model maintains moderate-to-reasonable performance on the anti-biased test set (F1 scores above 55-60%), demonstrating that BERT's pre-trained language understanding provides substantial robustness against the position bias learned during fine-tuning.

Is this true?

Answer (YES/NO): NO